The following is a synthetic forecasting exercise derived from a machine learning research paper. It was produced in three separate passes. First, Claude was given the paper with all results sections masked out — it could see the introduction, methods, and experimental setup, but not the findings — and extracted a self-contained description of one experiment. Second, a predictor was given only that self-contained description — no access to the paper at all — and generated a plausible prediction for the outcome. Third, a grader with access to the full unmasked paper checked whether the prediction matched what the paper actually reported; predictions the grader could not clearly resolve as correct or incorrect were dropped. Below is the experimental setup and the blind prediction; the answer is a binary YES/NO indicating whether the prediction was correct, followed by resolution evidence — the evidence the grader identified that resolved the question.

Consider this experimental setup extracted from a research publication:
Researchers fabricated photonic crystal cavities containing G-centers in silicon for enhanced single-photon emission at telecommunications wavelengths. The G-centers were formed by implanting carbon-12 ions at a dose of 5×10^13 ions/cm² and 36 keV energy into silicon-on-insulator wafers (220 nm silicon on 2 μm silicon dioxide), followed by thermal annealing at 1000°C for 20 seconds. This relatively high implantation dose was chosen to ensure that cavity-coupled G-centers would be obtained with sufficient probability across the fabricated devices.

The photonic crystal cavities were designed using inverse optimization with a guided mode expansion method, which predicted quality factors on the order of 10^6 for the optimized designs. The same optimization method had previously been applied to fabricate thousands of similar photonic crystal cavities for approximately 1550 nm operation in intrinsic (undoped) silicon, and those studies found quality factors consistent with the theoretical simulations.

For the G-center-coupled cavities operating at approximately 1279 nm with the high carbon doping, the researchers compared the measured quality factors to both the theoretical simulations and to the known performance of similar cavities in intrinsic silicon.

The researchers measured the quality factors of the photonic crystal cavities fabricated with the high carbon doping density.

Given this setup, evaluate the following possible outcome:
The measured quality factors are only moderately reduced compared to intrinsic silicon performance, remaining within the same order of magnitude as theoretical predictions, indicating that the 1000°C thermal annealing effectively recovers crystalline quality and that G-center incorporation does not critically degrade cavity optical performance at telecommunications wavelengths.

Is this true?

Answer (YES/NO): NO